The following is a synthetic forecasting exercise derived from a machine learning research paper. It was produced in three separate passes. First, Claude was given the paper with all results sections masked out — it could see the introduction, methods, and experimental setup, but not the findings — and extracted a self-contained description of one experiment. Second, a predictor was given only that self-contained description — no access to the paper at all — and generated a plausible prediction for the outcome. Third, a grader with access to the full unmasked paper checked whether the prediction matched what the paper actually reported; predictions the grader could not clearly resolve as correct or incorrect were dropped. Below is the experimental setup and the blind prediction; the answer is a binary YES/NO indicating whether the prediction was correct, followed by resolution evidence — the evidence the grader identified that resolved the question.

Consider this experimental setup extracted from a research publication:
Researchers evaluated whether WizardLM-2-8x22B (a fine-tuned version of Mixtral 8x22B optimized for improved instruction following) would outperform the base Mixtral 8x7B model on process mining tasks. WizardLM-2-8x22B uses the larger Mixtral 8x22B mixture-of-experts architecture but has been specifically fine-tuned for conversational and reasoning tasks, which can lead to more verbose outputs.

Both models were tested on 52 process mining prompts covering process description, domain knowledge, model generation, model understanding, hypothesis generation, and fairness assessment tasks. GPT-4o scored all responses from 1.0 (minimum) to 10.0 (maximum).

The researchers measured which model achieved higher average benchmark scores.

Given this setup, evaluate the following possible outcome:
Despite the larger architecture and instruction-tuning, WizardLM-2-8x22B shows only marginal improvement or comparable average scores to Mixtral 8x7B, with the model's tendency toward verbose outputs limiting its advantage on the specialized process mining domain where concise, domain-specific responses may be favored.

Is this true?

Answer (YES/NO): NO